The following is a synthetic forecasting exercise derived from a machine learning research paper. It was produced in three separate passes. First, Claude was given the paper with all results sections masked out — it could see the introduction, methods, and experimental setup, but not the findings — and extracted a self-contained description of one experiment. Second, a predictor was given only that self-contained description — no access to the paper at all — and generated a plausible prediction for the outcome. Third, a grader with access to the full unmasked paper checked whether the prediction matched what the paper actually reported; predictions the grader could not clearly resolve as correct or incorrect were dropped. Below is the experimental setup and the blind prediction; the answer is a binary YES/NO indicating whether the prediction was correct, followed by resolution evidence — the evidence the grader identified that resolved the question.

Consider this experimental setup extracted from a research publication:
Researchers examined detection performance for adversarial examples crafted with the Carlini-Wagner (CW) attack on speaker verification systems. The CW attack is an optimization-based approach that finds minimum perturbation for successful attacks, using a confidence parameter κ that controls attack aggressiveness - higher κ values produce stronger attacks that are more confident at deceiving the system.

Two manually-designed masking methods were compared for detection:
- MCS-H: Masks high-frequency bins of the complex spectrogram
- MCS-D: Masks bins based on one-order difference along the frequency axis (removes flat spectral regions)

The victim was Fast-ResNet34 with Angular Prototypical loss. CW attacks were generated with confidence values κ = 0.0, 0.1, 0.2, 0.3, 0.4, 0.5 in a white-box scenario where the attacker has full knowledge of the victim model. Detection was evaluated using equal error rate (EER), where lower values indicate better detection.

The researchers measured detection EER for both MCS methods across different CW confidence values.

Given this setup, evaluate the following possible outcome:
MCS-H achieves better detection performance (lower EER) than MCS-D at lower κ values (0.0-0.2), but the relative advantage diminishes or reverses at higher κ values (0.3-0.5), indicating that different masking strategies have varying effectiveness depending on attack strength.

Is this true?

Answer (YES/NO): NO